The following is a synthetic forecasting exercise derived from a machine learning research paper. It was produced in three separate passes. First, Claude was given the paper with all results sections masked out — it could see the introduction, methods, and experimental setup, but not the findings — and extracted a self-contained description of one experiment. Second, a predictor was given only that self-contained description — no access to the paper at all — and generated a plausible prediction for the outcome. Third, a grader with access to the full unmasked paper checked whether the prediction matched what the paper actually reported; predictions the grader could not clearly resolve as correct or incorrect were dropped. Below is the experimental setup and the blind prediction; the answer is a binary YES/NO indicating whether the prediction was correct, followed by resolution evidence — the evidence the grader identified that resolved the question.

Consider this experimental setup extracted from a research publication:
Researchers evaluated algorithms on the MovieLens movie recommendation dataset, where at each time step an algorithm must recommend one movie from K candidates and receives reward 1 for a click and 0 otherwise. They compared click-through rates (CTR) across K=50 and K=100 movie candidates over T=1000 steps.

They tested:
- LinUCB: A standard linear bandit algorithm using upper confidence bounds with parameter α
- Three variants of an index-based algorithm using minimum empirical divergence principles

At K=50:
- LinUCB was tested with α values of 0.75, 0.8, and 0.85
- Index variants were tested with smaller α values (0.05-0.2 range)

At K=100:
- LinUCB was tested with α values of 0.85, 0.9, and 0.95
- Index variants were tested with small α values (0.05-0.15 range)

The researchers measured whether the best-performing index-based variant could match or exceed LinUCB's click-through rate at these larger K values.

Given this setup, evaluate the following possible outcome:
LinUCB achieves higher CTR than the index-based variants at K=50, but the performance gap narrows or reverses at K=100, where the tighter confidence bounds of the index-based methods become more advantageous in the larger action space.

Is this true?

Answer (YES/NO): YES